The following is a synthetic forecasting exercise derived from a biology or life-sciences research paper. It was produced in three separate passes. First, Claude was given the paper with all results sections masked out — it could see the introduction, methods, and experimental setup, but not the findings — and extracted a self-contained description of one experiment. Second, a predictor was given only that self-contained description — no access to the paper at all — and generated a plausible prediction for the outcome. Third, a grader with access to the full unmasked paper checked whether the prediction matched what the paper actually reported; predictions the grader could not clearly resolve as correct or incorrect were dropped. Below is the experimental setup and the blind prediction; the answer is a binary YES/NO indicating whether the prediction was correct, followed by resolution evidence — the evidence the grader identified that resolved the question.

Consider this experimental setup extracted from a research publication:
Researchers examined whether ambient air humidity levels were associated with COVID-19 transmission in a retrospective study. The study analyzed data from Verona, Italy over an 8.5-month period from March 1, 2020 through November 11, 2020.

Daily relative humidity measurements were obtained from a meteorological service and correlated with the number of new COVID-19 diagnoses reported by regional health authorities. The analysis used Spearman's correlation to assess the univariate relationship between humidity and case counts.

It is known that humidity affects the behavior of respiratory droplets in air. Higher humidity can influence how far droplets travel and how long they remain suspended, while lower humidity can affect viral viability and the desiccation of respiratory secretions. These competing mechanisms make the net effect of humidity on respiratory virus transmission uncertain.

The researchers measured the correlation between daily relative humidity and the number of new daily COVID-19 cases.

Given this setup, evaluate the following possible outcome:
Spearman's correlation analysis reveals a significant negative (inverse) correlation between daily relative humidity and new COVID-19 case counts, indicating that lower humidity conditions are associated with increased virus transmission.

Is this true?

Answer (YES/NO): NO